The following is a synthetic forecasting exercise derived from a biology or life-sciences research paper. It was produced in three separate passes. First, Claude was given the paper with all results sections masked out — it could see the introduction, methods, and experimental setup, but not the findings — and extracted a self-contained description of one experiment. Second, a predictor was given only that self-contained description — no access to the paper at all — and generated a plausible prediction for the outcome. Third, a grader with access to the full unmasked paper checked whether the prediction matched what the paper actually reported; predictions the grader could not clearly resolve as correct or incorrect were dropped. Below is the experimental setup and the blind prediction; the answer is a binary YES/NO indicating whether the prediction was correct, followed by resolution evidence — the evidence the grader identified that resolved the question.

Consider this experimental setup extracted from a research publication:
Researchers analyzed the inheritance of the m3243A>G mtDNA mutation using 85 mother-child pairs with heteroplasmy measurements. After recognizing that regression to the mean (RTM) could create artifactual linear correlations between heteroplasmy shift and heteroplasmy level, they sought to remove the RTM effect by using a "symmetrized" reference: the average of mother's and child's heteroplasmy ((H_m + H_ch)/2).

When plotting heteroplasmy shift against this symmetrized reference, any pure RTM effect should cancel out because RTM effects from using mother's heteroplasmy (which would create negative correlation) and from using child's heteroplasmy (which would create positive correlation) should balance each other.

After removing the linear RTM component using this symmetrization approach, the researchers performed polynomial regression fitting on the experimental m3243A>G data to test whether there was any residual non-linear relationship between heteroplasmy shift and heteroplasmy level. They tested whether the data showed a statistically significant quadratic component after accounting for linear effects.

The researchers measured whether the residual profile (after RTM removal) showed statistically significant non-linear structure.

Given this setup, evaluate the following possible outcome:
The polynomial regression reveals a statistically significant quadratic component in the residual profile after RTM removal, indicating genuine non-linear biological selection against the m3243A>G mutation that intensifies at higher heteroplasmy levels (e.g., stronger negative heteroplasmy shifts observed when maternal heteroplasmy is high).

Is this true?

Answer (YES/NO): NO